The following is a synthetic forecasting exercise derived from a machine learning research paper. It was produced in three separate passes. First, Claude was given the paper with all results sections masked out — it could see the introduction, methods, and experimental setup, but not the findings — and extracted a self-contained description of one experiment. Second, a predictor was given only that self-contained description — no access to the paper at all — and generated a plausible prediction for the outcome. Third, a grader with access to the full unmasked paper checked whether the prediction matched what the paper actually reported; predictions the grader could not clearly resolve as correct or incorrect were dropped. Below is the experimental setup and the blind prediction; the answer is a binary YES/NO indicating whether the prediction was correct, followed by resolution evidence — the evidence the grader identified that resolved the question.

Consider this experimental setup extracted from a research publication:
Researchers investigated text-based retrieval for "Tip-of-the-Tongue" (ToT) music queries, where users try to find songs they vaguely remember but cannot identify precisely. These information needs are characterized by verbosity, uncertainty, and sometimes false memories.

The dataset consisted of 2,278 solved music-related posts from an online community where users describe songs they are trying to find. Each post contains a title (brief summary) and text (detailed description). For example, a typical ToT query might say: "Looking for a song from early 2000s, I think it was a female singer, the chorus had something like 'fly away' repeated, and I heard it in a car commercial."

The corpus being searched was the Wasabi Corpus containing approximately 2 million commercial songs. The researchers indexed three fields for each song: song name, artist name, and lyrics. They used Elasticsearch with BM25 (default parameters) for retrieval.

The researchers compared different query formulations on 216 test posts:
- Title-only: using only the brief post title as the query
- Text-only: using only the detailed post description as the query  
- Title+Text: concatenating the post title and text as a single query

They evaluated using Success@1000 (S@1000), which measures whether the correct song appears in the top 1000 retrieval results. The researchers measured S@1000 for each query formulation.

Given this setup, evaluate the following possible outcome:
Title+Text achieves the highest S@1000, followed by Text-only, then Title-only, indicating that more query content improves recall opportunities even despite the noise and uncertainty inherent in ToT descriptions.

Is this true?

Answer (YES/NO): NO